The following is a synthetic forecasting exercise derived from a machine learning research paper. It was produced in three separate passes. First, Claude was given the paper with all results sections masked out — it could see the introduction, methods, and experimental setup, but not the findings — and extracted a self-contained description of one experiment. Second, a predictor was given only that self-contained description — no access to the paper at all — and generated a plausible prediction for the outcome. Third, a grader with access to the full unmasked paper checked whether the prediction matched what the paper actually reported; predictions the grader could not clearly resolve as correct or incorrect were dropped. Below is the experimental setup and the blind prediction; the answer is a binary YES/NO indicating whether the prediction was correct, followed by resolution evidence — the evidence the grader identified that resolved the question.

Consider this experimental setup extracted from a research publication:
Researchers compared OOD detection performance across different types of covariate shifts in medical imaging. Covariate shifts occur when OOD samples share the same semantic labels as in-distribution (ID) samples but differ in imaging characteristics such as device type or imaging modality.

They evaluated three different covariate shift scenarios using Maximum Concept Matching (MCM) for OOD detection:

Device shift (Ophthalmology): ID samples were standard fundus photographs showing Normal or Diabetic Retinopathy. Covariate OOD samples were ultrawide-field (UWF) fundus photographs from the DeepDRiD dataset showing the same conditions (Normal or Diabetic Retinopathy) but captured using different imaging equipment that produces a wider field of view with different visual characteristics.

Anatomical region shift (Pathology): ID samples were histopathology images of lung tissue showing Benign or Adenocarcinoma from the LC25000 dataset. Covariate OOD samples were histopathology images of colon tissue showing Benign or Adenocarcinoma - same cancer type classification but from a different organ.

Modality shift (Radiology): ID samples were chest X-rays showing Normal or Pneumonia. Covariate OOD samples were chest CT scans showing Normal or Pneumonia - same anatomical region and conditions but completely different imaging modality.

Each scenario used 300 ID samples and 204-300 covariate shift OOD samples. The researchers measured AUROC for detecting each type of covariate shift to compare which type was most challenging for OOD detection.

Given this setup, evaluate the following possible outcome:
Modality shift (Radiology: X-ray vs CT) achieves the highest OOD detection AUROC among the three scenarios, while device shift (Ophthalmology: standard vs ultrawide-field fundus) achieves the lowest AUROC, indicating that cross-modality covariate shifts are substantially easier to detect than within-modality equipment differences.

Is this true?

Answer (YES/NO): NO